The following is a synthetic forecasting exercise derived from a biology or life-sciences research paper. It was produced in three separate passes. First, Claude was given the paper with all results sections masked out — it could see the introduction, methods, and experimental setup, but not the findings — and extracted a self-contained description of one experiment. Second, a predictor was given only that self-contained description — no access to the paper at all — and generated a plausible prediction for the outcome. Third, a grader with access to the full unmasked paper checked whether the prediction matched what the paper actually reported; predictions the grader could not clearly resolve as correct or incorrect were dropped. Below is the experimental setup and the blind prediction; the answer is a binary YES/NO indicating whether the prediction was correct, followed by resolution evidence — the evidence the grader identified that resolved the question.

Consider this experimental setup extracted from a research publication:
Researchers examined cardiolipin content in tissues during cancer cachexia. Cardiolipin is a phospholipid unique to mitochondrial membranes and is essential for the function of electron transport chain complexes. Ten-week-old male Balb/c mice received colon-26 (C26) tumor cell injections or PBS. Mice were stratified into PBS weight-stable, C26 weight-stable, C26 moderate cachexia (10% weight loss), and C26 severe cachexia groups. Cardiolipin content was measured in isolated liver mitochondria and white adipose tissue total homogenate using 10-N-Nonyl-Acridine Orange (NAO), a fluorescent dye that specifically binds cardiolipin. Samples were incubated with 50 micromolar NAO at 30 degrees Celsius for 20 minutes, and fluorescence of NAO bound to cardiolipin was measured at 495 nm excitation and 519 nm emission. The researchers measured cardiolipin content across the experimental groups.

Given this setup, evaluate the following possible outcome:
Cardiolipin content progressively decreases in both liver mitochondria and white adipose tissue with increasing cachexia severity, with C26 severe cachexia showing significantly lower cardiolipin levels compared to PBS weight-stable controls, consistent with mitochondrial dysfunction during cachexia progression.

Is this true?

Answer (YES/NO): NO